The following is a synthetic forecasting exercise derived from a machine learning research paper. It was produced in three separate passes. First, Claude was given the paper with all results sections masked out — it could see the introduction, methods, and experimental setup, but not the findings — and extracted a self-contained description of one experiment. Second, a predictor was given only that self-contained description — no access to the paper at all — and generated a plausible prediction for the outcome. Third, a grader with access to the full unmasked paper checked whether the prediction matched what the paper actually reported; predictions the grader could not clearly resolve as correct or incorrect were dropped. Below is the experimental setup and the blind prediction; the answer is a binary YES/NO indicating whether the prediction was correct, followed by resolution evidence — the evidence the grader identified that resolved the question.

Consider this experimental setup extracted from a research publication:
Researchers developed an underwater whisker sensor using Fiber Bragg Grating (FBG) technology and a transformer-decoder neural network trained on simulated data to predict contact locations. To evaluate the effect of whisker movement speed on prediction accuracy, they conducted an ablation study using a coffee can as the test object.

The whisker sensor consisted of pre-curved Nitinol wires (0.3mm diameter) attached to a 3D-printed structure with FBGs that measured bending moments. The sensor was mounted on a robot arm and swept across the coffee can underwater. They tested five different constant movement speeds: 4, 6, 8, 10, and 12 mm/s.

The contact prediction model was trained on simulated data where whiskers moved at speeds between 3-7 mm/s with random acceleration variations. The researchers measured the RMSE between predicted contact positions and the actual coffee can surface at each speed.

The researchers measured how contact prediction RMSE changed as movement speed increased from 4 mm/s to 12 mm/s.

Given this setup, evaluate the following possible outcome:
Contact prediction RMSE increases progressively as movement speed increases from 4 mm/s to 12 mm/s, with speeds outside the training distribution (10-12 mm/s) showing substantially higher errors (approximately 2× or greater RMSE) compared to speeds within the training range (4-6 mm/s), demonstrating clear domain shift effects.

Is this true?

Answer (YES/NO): NO